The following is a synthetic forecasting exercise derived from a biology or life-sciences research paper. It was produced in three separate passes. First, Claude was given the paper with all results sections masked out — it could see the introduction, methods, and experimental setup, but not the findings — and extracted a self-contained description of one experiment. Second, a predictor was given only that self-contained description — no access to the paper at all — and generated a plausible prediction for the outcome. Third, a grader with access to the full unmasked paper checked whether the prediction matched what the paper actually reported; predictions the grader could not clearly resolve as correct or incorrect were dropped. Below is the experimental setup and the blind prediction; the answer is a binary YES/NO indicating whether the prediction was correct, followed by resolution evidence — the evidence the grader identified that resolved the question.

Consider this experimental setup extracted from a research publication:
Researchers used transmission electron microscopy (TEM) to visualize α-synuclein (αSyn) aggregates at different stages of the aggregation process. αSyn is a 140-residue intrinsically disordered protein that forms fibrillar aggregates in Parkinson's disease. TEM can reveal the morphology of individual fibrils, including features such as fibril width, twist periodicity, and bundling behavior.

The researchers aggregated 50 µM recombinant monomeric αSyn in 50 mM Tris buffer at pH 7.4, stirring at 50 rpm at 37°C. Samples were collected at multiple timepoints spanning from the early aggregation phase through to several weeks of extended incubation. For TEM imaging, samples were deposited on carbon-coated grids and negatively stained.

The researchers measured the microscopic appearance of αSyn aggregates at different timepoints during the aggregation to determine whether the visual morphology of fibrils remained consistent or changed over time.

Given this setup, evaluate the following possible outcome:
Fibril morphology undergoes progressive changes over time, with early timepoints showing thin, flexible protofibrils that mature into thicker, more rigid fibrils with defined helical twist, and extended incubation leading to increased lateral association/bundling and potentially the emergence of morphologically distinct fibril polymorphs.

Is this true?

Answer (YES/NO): NO